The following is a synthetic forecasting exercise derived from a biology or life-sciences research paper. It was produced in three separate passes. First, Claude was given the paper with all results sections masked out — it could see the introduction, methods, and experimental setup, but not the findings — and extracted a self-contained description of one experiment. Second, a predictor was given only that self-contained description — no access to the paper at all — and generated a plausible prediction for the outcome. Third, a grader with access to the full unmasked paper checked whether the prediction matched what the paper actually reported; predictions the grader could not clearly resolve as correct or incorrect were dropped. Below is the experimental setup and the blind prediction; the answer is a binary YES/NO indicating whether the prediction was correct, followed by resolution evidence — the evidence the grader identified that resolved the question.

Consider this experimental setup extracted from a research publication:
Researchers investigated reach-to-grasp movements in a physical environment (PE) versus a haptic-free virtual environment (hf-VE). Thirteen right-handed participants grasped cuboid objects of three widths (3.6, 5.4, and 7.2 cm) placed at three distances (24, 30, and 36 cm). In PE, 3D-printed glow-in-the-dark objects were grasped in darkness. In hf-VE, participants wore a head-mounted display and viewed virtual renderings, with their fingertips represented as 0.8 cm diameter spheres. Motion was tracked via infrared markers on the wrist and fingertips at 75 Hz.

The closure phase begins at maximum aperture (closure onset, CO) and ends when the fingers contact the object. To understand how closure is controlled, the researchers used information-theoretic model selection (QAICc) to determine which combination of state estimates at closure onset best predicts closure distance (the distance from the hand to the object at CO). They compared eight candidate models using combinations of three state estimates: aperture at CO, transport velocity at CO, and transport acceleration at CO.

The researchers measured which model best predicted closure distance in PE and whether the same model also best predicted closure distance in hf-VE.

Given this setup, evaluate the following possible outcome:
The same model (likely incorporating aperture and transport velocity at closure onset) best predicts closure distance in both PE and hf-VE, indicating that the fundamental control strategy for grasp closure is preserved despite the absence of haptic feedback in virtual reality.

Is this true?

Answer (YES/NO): NO